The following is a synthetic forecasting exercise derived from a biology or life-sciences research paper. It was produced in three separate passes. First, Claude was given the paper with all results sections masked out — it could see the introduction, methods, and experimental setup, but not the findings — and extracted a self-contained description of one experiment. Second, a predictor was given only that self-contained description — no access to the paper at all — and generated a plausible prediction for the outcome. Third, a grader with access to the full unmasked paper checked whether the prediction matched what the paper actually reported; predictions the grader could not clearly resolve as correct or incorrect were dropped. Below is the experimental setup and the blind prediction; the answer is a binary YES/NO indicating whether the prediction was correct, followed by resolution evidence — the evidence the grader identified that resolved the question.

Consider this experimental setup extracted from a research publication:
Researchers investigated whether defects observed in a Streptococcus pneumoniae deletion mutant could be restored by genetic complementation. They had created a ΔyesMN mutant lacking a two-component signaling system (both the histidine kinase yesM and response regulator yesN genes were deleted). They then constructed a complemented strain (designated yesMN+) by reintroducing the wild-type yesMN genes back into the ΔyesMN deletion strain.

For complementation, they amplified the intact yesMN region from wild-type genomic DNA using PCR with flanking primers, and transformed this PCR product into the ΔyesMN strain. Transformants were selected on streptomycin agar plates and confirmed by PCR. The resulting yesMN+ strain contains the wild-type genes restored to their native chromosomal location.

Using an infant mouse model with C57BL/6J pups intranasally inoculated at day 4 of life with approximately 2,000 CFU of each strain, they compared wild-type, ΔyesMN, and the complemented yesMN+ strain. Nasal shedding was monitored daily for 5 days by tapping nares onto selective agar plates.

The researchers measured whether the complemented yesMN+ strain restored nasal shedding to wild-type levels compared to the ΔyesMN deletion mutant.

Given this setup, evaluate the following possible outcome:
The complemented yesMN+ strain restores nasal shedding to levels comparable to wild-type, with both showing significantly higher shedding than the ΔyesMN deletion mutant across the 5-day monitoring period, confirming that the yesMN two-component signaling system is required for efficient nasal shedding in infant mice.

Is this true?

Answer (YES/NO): YES